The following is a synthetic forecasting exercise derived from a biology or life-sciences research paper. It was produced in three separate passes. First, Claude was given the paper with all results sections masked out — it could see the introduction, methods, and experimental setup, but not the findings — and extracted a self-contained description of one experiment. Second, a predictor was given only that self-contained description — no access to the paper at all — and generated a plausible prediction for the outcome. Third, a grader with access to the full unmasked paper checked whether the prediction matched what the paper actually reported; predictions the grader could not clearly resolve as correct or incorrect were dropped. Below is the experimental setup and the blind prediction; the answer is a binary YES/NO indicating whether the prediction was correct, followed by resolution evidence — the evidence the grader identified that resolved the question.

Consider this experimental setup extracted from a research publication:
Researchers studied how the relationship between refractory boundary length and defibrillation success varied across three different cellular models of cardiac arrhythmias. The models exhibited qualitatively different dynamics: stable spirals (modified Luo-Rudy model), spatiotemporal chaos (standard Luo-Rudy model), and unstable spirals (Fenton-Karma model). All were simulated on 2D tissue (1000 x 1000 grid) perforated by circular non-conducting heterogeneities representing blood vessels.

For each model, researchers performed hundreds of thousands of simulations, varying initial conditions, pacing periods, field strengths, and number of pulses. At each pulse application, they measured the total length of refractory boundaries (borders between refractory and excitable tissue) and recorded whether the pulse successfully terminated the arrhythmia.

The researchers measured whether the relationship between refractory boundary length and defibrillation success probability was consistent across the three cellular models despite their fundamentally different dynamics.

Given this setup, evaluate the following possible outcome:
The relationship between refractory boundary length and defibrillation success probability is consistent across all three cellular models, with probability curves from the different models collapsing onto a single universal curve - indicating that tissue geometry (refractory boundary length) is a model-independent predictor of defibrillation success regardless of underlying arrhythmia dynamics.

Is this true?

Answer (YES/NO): NO